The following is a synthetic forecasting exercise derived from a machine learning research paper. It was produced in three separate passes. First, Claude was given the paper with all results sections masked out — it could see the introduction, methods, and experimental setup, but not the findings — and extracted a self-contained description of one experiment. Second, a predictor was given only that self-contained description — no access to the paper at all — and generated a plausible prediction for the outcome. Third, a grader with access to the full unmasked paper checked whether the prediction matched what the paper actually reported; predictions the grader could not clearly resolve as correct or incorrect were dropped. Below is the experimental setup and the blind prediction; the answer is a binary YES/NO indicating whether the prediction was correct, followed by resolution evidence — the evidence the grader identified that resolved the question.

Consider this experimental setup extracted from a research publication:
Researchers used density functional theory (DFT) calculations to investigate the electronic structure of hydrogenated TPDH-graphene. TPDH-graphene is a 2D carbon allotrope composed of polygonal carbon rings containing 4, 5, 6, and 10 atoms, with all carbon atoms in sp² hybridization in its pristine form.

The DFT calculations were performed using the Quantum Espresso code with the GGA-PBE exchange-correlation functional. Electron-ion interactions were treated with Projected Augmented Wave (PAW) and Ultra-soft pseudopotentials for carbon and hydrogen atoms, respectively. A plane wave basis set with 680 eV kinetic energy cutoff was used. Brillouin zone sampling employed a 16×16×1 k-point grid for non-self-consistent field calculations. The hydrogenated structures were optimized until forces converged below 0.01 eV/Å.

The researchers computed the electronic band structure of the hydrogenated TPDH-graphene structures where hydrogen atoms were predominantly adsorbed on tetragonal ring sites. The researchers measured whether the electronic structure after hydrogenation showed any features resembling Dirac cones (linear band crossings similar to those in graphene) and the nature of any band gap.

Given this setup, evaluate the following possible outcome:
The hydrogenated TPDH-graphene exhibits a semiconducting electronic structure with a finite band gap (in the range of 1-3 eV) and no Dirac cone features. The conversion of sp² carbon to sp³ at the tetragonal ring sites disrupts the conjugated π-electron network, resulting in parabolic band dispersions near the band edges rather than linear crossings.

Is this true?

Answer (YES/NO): NO